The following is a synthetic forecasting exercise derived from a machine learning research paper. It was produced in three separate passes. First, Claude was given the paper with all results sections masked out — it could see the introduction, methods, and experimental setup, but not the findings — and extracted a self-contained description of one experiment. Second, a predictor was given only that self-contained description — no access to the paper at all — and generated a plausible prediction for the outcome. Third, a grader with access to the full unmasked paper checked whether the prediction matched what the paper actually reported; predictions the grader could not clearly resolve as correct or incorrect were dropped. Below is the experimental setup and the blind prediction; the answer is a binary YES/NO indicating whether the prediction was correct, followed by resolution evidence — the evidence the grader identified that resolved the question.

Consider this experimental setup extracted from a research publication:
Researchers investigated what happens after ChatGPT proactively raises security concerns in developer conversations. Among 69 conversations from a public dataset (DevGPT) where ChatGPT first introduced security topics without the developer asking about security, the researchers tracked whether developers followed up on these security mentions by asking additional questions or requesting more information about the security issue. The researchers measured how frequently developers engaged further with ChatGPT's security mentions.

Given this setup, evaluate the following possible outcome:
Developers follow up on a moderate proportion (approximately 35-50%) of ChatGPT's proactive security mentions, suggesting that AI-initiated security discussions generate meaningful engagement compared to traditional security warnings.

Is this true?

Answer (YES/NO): NO